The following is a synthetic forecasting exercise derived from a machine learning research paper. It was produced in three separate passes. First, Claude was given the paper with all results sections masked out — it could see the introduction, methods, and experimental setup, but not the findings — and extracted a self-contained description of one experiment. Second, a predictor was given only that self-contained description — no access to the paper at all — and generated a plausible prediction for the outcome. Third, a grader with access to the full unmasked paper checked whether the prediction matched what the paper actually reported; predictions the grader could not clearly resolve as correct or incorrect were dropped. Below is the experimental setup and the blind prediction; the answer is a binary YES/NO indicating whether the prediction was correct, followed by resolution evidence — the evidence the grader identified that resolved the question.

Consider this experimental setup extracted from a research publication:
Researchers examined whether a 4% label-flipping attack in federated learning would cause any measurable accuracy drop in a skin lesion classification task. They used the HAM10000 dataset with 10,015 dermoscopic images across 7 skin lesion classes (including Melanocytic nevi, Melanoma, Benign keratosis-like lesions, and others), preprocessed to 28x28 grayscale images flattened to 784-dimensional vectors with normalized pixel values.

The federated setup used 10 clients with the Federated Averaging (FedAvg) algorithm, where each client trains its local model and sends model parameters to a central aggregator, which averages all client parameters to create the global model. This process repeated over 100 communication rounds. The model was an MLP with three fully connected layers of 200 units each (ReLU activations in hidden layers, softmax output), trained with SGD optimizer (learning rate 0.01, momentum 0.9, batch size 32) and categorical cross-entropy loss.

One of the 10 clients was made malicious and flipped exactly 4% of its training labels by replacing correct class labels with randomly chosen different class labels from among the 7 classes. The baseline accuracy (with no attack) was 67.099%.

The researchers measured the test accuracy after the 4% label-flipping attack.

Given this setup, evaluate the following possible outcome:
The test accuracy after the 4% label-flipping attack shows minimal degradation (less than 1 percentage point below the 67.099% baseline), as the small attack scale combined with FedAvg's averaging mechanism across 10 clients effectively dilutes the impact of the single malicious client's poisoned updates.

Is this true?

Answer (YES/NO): YES